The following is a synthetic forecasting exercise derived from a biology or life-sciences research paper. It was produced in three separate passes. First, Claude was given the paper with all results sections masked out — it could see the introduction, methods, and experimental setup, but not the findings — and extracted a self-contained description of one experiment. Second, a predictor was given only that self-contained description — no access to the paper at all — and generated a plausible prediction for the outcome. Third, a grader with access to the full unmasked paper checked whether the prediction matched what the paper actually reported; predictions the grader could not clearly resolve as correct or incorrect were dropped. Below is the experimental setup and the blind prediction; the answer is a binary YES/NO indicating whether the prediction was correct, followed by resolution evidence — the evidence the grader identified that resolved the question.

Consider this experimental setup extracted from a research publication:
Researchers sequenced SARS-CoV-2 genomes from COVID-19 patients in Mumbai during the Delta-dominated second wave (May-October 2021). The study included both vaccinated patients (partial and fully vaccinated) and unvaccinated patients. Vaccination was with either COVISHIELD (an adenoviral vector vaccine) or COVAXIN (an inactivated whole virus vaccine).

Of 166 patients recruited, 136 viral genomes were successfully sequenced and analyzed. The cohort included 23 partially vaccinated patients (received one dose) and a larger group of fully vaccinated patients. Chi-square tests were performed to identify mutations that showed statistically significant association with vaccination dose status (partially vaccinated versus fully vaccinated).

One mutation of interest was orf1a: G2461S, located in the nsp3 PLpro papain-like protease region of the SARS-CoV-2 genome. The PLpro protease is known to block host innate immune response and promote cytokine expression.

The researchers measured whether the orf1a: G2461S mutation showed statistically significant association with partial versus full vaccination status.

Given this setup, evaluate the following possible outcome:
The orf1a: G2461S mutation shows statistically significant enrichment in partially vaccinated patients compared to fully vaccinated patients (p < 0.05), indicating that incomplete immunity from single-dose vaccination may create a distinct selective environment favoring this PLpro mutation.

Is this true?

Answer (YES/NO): YES